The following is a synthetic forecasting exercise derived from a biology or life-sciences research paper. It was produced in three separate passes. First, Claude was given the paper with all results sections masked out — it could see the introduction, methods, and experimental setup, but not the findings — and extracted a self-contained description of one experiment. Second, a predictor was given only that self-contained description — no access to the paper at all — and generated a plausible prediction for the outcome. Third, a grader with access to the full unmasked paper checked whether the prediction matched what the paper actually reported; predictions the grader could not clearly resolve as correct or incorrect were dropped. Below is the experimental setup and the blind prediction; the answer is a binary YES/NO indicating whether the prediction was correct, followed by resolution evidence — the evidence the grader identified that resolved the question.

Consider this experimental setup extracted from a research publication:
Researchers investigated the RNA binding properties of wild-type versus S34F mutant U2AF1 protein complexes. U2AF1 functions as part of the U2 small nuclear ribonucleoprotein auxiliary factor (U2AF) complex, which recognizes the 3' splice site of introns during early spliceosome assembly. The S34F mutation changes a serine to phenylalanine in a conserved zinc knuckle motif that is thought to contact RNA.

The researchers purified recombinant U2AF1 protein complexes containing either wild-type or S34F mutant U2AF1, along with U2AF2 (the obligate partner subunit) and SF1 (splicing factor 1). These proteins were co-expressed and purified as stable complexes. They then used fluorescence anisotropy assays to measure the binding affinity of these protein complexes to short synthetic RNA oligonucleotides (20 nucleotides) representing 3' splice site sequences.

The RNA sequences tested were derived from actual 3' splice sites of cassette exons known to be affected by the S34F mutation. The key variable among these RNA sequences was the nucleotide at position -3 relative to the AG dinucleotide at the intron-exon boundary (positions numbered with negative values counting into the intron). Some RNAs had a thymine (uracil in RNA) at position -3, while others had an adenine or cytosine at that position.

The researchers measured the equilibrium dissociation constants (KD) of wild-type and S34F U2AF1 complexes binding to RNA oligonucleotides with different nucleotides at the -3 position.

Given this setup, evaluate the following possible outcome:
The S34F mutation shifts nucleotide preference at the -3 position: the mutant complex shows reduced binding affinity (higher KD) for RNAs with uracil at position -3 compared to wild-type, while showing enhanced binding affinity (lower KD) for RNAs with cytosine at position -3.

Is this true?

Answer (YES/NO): NO